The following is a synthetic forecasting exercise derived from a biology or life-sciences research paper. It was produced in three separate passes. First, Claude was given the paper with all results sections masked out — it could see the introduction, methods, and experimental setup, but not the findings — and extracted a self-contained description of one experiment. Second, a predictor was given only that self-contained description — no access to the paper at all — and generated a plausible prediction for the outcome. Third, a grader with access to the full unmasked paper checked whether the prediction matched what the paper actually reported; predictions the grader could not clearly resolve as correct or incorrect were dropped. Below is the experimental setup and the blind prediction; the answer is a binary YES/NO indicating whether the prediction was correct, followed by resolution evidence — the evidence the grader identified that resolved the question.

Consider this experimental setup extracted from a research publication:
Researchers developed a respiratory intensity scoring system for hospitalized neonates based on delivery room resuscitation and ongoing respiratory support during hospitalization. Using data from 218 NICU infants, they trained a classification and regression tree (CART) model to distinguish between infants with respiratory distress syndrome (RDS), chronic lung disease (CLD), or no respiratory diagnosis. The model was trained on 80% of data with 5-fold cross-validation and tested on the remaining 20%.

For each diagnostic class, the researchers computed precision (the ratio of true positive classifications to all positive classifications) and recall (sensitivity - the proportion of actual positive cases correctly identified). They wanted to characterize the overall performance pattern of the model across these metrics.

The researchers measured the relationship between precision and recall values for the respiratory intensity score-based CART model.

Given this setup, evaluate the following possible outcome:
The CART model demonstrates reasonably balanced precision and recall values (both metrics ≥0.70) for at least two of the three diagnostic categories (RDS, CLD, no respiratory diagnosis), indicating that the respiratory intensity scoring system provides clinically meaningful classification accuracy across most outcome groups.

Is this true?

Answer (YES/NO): NO